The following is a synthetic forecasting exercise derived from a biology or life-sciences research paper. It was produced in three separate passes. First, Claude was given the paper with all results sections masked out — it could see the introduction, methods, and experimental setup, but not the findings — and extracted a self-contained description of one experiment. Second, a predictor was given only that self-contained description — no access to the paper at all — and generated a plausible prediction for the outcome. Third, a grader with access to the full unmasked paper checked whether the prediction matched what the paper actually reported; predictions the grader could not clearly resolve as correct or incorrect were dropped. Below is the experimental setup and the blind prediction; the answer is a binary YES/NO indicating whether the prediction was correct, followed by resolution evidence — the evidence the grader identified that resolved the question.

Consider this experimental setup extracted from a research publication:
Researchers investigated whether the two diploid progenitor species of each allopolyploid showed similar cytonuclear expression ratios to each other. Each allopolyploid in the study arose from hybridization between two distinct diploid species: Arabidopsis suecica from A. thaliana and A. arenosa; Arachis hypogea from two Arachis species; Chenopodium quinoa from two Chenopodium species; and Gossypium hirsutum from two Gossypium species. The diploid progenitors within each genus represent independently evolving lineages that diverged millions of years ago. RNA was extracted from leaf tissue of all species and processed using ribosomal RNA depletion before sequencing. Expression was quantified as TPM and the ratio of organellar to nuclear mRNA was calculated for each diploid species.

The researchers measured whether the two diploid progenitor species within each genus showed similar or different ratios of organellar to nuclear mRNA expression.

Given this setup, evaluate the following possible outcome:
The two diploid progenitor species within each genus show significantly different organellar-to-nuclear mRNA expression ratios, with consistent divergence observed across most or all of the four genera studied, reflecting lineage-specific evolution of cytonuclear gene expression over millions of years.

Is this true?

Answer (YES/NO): NO